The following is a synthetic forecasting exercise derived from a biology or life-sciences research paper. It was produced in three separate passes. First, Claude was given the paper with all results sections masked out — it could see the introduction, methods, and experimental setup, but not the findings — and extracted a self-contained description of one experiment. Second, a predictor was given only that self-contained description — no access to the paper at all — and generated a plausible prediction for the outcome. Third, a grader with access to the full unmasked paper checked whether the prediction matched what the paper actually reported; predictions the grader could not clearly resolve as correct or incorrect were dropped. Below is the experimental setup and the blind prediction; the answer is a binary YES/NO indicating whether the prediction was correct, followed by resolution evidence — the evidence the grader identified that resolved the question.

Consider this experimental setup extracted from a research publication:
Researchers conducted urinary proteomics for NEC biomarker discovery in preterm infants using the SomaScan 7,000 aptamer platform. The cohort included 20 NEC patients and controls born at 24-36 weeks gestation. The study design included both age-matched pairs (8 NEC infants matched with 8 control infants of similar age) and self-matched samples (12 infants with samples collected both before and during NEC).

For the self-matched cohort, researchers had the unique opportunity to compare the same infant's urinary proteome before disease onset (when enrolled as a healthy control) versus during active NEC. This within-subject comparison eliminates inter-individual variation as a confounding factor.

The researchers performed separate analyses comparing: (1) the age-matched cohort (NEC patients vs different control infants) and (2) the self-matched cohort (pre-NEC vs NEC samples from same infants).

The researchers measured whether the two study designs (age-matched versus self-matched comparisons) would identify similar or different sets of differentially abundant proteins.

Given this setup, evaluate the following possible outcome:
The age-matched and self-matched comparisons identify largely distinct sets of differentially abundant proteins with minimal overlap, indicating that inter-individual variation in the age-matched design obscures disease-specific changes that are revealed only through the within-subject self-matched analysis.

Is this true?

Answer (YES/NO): NO